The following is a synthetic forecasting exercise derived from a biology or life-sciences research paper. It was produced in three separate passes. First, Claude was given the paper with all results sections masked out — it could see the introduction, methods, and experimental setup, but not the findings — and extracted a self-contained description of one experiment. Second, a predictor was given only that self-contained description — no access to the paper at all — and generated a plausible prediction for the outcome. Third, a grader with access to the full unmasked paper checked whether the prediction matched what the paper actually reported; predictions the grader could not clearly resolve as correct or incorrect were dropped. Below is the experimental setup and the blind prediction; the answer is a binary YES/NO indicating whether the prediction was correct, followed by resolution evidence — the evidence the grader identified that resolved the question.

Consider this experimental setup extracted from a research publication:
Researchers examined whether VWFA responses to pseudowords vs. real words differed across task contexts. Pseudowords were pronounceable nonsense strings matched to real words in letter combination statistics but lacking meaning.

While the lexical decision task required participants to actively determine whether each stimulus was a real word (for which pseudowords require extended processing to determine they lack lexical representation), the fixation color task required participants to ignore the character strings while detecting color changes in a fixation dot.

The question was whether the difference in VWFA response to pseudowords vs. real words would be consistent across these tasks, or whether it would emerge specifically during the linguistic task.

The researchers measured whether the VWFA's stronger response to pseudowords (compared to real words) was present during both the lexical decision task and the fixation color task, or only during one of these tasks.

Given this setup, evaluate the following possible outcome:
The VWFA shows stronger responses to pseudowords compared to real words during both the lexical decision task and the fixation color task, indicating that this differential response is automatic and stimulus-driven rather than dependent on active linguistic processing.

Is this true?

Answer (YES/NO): NO